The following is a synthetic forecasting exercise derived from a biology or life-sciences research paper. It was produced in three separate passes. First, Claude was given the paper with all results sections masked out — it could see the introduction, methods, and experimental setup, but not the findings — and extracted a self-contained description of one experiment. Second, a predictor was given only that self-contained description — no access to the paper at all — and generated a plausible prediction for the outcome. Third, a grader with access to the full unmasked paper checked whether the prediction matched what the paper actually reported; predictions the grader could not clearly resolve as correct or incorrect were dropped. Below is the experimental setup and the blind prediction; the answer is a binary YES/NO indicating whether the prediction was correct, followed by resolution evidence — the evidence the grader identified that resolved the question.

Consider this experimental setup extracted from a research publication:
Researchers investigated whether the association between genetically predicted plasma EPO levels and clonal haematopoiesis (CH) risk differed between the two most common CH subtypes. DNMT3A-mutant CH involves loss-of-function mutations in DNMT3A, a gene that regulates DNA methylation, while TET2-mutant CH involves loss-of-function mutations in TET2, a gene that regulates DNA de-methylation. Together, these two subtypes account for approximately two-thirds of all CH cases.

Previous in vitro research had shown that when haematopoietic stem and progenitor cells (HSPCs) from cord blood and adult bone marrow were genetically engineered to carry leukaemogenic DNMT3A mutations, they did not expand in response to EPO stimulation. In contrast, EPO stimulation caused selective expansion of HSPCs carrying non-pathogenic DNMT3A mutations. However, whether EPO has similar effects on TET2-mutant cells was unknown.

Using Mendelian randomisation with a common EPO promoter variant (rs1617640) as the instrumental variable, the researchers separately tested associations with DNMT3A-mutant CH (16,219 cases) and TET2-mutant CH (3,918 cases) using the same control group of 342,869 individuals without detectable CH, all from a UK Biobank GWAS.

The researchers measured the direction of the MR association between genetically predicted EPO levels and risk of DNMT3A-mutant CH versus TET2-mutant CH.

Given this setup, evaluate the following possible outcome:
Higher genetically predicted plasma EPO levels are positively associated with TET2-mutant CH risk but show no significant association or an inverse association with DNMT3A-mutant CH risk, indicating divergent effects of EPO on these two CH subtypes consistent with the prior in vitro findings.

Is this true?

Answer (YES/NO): NO